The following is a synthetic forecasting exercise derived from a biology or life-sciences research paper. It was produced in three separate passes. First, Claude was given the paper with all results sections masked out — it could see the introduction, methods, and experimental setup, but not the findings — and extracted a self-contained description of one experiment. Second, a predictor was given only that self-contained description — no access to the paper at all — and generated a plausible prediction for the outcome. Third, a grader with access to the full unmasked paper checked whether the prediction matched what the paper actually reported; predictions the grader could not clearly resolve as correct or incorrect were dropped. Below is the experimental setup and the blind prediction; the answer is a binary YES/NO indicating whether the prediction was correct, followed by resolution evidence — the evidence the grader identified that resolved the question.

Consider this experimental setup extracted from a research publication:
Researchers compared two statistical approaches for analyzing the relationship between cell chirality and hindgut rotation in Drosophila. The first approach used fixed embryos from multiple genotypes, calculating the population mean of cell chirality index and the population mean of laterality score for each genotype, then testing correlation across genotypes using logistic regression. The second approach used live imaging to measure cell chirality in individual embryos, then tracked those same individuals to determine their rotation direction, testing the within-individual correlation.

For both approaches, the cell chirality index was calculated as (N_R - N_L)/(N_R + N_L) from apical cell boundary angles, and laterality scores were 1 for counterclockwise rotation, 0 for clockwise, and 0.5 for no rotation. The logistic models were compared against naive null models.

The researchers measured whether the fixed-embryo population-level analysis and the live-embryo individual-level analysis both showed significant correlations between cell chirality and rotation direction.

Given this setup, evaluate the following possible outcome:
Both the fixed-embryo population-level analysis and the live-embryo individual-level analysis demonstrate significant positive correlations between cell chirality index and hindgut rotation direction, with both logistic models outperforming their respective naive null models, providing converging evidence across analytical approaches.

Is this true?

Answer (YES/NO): YES